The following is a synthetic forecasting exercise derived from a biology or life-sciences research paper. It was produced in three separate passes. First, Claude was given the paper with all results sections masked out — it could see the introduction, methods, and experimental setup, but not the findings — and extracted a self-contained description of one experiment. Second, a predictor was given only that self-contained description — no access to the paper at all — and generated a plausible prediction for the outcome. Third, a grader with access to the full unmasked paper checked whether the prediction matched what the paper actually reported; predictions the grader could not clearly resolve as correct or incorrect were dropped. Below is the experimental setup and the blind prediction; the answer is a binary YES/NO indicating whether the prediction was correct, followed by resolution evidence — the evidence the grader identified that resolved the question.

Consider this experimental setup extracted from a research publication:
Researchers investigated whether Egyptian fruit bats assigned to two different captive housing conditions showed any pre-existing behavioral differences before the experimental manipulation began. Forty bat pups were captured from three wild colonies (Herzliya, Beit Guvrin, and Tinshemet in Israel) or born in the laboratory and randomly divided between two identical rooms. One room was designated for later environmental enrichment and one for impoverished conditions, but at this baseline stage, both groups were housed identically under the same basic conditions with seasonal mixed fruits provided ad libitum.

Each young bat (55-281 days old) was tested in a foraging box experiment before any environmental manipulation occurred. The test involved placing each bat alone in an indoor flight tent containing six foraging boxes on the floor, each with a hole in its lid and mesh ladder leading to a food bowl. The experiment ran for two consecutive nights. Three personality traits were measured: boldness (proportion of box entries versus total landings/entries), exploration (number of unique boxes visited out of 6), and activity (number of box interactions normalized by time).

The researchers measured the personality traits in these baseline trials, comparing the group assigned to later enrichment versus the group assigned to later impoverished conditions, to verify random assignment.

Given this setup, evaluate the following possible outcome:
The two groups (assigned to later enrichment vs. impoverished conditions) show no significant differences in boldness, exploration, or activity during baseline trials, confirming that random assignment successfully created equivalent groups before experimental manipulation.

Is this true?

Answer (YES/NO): YES